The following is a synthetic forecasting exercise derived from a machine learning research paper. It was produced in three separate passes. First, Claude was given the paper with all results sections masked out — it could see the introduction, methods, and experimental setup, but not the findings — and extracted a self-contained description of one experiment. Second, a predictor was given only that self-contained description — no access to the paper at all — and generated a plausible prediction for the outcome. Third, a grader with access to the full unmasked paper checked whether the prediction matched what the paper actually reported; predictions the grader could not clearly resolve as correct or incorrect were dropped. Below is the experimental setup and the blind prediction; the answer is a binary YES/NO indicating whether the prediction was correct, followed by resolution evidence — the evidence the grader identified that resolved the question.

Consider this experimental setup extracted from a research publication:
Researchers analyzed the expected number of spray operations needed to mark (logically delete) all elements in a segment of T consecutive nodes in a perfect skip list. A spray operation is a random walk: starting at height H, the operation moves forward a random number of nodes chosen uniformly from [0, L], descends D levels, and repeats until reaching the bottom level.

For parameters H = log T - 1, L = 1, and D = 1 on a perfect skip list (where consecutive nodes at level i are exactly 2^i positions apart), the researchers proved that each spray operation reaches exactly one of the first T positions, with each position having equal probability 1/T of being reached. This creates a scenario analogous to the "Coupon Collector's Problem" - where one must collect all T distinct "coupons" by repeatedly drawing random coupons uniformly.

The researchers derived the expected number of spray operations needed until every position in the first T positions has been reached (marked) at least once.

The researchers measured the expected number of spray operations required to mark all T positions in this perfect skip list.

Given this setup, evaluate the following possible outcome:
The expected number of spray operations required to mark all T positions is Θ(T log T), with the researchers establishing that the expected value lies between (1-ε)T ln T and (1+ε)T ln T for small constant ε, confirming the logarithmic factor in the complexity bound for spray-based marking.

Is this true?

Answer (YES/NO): NO